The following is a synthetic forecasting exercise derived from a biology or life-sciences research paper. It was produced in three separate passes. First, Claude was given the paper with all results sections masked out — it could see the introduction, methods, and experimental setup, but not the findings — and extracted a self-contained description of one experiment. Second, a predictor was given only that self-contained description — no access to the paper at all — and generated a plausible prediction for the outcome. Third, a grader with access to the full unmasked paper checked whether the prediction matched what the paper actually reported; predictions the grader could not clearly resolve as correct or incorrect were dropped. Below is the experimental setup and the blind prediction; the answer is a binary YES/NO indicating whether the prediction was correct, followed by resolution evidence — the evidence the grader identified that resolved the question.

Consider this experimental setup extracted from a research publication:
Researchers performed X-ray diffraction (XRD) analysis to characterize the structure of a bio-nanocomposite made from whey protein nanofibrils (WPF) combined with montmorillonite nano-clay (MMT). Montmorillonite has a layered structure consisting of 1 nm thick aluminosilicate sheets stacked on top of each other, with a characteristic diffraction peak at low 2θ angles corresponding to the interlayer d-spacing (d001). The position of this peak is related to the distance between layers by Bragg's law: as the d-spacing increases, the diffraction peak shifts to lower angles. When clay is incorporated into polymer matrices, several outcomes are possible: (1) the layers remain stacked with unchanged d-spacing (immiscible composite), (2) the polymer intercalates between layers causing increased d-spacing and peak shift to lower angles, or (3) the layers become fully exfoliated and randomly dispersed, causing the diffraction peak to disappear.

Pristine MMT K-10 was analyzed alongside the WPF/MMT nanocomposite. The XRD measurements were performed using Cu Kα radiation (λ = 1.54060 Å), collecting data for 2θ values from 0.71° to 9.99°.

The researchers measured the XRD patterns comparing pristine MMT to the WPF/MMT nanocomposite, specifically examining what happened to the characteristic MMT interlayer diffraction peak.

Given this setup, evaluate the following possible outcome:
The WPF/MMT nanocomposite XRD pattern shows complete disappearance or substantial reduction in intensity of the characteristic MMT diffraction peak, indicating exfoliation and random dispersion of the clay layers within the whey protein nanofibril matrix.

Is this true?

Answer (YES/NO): NO